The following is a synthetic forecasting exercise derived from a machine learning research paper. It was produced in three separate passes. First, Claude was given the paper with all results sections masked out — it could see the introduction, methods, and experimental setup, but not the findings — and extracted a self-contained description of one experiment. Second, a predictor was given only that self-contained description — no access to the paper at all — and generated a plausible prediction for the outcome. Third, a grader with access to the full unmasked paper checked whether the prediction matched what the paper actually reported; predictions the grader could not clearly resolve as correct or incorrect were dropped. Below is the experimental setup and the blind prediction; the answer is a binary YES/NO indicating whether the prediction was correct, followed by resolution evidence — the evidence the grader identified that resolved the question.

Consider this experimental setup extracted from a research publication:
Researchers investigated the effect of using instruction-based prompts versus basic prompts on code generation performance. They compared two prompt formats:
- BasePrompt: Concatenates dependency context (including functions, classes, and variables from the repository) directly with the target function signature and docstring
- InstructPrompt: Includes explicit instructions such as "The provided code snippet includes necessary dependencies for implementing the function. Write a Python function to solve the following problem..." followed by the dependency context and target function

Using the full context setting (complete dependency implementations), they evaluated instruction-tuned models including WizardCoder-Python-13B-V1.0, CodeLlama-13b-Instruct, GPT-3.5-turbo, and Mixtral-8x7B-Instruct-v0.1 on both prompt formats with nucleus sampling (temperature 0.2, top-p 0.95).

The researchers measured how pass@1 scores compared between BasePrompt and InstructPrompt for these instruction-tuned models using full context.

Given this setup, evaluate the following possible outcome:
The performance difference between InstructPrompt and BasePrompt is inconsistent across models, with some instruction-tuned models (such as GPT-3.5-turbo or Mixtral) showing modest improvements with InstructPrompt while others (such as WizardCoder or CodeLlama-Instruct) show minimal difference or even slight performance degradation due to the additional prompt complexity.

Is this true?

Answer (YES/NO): NO